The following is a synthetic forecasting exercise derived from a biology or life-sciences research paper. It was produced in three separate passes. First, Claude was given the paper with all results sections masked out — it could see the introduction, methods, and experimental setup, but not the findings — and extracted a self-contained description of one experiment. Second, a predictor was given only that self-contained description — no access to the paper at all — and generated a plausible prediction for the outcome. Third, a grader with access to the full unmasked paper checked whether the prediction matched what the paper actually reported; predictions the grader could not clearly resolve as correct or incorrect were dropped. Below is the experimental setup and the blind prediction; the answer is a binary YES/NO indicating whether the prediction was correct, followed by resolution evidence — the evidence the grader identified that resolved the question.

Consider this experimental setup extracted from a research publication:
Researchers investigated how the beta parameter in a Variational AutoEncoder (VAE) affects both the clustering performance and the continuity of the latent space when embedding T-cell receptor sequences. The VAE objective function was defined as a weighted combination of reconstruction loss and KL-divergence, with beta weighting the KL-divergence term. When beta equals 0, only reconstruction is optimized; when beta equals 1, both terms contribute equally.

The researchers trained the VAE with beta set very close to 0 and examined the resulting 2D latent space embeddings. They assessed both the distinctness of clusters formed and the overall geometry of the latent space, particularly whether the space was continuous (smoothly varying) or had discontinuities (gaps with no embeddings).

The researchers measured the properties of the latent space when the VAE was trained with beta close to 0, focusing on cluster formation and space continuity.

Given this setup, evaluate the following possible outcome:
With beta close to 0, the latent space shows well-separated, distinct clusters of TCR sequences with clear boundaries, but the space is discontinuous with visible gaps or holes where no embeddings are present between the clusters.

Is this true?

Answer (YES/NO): YES